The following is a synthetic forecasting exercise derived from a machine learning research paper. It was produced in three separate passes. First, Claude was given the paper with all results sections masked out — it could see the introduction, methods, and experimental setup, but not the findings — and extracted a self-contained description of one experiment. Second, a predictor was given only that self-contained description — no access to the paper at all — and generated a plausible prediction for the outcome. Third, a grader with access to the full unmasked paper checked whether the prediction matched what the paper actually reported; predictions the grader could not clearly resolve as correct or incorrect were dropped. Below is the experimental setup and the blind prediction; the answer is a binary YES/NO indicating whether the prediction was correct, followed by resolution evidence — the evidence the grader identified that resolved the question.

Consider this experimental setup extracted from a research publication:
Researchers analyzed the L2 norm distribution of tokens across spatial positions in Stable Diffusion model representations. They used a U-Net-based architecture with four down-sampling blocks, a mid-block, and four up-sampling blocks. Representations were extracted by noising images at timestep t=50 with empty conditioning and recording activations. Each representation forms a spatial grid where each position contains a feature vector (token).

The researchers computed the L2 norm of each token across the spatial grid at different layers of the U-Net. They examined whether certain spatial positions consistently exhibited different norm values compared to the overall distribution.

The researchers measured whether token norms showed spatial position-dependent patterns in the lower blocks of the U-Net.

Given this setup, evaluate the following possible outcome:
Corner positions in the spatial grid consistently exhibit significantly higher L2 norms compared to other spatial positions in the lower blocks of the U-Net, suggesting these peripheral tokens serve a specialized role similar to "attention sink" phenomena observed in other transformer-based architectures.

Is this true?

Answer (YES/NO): NO